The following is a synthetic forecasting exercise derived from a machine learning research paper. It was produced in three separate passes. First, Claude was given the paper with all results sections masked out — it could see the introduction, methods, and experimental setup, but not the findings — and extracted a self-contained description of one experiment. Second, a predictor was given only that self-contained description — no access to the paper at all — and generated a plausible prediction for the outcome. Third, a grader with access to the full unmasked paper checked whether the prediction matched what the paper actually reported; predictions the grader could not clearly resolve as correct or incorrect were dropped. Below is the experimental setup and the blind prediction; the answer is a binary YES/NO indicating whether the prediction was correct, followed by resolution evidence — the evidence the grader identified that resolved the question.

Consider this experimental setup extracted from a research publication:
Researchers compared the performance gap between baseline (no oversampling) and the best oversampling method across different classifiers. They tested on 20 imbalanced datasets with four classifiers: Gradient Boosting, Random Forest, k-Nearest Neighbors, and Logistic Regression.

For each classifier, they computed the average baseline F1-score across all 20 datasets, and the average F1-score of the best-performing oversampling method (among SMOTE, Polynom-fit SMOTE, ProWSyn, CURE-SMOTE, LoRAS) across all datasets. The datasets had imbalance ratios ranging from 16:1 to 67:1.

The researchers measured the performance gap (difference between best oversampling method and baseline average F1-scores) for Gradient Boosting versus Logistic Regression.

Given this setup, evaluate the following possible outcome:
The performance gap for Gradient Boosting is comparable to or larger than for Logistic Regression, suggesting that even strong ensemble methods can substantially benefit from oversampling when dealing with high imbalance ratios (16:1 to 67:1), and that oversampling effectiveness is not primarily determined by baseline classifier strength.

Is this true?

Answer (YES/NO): NO